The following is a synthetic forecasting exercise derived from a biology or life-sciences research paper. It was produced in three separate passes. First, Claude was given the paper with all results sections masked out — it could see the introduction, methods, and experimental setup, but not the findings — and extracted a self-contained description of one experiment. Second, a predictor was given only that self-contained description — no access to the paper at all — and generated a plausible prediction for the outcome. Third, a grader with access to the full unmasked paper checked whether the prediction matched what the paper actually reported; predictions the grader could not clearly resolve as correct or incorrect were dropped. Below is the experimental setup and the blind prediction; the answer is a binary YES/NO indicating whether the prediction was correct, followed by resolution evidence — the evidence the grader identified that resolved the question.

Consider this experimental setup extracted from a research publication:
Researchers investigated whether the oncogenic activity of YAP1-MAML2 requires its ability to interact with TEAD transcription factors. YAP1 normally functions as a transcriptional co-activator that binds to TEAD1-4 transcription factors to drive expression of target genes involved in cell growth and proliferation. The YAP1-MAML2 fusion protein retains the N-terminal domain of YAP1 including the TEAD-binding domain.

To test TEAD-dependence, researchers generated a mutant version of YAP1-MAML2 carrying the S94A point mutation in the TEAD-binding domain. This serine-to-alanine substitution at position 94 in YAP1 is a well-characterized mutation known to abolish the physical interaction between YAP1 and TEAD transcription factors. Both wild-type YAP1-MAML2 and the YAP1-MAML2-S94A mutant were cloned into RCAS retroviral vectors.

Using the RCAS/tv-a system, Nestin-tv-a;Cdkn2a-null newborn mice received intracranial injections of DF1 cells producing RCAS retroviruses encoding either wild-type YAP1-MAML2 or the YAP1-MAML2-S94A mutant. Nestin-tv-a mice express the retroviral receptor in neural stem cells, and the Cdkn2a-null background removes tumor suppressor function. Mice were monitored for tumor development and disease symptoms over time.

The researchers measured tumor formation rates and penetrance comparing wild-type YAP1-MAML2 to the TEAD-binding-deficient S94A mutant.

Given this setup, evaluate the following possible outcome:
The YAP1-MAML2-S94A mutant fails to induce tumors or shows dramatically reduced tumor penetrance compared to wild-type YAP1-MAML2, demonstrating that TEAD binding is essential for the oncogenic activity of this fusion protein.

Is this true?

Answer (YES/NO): YES